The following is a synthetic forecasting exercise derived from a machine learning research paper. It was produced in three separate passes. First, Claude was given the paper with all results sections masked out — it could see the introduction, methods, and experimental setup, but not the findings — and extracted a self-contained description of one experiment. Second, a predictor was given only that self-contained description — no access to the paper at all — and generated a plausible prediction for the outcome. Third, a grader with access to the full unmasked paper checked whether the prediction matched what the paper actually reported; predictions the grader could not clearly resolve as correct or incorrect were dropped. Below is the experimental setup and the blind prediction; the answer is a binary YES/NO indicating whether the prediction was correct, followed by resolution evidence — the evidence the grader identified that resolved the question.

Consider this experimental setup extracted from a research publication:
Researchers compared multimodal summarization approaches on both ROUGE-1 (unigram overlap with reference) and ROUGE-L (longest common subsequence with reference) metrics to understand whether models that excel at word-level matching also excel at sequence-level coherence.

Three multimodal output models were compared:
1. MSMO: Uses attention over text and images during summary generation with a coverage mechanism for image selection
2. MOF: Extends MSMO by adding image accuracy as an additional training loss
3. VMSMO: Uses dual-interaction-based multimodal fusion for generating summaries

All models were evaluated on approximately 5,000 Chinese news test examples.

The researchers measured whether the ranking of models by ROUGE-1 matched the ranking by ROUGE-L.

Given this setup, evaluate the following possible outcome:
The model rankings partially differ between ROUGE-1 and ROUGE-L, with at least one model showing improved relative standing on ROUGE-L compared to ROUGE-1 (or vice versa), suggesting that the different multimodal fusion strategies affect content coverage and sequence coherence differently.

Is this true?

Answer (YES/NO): YES